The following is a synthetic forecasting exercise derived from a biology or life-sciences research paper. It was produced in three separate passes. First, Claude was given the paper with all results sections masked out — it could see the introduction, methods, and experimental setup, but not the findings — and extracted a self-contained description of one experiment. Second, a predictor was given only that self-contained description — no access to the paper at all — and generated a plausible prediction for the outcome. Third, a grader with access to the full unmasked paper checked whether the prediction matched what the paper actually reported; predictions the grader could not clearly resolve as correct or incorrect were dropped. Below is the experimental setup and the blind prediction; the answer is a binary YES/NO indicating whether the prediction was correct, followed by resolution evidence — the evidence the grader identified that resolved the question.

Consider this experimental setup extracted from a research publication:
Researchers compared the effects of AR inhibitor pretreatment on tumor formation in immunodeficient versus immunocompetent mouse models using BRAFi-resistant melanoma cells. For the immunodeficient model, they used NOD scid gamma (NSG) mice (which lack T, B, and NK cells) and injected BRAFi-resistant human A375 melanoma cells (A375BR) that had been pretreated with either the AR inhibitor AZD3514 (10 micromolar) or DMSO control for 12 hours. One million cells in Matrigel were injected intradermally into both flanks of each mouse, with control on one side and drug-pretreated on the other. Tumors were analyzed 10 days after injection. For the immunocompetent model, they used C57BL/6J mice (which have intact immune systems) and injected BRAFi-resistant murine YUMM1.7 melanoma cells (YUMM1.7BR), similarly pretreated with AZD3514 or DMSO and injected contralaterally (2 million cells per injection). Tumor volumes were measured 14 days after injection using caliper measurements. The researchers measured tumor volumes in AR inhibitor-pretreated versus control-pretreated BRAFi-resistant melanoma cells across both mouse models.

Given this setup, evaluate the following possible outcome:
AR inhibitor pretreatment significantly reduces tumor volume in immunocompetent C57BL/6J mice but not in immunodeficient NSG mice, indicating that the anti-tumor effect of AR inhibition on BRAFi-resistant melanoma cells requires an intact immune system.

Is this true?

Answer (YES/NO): NO